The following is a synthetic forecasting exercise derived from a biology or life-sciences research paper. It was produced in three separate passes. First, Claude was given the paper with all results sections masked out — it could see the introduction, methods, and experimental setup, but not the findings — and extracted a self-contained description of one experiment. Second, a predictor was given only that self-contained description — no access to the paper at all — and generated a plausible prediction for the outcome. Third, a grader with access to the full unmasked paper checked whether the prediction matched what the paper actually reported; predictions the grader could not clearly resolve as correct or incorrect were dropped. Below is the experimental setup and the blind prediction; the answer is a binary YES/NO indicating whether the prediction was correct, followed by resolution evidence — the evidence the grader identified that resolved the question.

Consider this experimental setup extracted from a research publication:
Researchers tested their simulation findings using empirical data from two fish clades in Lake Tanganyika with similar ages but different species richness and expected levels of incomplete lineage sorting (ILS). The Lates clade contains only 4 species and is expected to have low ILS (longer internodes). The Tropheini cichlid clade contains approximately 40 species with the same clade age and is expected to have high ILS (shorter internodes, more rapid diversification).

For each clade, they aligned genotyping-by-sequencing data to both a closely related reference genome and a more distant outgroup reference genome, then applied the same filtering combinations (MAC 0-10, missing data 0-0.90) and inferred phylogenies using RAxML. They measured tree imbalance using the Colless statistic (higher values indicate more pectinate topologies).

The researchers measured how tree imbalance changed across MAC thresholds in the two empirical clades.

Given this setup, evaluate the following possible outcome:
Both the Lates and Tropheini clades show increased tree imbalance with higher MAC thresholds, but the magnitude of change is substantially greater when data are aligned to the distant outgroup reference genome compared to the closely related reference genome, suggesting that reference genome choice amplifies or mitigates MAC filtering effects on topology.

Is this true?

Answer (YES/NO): NO